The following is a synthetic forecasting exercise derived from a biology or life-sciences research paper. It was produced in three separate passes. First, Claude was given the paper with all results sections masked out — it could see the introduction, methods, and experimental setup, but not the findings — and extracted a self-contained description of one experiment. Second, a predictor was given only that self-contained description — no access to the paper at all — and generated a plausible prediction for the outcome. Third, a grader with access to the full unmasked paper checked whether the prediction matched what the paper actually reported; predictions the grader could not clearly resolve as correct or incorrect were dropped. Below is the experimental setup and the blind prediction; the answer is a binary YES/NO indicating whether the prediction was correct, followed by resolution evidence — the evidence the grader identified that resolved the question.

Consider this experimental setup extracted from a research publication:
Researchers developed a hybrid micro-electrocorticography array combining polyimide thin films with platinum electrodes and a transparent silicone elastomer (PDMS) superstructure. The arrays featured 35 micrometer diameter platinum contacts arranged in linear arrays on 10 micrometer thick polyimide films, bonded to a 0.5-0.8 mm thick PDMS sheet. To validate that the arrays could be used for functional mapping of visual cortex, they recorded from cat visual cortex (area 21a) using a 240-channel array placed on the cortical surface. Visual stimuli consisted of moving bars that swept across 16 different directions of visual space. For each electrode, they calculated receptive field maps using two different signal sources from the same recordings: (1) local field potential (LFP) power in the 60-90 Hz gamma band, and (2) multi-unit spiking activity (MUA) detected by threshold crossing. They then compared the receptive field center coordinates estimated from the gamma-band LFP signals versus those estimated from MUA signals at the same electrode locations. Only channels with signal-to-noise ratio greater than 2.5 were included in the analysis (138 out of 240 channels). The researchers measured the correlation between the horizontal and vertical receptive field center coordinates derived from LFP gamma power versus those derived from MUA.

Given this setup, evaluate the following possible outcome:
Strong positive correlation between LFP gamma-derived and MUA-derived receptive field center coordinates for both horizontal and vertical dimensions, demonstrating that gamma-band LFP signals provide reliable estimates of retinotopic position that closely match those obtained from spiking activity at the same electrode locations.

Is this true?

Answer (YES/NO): YES